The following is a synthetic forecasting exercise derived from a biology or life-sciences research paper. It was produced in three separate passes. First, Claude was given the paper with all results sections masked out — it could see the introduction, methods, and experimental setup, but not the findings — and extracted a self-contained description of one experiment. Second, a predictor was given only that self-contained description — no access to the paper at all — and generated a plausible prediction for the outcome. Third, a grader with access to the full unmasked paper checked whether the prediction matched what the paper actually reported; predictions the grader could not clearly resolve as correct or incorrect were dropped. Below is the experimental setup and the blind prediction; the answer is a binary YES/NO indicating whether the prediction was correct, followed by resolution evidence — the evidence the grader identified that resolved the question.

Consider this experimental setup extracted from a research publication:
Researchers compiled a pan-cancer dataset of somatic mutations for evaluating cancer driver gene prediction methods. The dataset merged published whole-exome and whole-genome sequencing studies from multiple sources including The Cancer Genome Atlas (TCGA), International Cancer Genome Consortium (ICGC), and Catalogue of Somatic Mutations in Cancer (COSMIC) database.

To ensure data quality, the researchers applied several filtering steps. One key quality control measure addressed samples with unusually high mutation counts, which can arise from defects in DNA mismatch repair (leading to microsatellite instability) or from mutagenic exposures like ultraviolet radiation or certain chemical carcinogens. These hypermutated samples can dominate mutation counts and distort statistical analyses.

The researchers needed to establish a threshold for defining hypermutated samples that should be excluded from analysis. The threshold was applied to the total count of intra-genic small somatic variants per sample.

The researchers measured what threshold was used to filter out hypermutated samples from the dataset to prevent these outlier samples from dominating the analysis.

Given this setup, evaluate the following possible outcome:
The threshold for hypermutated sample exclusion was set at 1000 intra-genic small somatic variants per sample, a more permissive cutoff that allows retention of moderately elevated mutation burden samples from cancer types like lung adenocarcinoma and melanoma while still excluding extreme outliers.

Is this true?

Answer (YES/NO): YES